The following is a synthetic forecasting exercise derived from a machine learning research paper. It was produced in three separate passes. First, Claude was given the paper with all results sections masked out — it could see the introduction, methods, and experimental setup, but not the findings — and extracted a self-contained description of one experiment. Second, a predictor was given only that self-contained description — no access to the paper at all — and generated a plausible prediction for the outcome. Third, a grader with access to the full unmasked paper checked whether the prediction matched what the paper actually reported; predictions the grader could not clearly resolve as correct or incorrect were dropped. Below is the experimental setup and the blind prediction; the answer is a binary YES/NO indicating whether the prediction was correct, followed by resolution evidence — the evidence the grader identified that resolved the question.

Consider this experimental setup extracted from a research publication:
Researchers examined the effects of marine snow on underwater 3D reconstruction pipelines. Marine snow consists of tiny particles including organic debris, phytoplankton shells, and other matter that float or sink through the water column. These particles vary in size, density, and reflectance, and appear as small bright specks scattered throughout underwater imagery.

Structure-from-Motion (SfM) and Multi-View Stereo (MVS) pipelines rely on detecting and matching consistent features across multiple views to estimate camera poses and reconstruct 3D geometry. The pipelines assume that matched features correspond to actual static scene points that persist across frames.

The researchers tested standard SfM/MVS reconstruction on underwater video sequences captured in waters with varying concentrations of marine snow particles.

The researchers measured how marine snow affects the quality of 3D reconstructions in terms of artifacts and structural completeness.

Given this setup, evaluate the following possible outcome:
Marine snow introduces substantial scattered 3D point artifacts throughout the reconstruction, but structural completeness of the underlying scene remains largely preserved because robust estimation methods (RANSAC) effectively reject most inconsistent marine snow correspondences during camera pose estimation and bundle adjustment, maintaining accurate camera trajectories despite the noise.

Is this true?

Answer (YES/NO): NO